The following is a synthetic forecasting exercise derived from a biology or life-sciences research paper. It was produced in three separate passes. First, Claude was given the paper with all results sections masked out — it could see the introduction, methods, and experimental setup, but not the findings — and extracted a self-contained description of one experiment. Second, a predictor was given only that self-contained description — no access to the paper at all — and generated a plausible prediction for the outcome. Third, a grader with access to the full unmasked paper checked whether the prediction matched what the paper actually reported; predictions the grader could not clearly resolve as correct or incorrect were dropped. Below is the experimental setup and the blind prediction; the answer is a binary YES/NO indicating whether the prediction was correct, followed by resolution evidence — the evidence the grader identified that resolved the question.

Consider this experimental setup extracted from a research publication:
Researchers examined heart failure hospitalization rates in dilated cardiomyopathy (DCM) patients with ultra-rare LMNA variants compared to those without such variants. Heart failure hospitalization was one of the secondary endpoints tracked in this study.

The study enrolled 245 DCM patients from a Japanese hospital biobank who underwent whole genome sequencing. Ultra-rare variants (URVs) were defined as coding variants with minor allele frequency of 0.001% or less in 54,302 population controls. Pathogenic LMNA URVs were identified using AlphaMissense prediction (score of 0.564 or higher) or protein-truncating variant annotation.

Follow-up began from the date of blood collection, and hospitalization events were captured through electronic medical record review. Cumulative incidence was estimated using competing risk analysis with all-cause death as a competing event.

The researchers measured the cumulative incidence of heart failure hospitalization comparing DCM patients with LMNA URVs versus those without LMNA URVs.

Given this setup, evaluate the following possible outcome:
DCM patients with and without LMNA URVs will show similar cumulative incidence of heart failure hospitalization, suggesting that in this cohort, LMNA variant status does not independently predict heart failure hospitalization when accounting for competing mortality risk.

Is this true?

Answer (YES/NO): NO